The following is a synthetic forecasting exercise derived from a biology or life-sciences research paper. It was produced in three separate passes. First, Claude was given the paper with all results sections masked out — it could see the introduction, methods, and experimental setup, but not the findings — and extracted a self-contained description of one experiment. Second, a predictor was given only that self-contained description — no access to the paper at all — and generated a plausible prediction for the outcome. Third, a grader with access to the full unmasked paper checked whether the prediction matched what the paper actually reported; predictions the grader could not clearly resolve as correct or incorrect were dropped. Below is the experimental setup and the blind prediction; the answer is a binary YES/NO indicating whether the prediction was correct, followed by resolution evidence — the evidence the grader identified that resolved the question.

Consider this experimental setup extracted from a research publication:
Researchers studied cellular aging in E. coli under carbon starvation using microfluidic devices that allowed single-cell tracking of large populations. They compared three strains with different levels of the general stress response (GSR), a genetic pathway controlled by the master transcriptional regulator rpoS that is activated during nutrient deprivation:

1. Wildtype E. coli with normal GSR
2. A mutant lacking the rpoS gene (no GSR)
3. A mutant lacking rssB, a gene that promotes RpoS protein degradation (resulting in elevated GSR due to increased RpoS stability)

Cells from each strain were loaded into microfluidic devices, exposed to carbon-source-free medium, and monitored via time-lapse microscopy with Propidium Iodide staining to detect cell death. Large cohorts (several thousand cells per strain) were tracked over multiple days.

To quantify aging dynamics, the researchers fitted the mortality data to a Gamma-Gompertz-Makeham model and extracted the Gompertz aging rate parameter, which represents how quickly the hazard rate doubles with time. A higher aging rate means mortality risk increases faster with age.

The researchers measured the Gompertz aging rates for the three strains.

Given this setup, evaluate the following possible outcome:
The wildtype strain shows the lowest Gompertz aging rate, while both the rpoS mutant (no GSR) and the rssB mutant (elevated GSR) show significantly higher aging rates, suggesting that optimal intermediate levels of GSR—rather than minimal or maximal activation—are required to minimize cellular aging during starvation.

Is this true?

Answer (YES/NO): NO